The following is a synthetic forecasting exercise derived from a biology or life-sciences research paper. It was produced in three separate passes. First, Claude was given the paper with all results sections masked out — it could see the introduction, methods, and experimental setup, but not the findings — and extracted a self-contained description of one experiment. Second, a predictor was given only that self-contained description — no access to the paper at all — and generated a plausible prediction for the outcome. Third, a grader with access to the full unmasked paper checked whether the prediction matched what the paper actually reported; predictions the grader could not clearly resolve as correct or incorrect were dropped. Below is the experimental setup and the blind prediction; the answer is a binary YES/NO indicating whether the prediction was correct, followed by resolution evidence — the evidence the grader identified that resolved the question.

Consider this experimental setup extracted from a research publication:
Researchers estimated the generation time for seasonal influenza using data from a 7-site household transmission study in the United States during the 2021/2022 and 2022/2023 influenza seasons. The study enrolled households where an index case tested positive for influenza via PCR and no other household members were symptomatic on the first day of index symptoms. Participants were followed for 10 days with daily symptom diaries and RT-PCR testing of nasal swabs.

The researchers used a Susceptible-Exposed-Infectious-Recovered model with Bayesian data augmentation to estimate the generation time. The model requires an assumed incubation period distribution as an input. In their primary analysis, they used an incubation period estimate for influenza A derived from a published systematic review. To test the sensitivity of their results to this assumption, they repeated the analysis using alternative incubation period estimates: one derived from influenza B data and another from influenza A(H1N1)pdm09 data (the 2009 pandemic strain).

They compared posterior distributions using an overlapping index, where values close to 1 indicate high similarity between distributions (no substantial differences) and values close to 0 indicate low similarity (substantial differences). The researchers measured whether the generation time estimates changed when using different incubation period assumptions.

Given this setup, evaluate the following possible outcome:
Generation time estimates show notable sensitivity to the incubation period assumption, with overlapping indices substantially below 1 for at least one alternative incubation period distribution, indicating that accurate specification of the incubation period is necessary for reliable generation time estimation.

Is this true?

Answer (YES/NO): NO